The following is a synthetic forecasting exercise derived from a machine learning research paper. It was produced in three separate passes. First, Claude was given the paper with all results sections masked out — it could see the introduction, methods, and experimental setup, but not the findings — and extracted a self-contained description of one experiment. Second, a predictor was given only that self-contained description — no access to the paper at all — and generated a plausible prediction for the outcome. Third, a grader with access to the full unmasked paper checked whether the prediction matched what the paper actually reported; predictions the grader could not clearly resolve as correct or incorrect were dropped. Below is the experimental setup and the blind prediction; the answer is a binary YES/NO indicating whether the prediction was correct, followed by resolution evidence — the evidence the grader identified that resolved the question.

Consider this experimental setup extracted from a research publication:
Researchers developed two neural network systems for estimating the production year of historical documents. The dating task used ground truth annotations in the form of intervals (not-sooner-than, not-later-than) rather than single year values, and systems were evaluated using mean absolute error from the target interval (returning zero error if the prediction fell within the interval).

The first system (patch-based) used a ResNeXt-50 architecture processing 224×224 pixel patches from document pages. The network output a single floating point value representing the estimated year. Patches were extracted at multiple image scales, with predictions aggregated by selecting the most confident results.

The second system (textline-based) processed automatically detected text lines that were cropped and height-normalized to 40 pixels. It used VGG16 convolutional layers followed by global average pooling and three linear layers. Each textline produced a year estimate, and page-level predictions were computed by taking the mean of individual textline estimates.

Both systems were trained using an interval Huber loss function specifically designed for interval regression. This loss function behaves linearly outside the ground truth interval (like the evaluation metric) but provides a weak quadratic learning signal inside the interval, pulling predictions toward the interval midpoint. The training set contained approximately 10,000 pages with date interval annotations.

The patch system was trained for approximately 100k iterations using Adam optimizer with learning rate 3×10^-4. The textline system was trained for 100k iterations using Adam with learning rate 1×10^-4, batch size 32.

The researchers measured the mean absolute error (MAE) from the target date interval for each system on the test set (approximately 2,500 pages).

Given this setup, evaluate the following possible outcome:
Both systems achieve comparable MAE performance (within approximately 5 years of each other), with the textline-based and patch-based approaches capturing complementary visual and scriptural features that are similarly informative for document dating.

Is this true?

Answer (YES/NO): NO